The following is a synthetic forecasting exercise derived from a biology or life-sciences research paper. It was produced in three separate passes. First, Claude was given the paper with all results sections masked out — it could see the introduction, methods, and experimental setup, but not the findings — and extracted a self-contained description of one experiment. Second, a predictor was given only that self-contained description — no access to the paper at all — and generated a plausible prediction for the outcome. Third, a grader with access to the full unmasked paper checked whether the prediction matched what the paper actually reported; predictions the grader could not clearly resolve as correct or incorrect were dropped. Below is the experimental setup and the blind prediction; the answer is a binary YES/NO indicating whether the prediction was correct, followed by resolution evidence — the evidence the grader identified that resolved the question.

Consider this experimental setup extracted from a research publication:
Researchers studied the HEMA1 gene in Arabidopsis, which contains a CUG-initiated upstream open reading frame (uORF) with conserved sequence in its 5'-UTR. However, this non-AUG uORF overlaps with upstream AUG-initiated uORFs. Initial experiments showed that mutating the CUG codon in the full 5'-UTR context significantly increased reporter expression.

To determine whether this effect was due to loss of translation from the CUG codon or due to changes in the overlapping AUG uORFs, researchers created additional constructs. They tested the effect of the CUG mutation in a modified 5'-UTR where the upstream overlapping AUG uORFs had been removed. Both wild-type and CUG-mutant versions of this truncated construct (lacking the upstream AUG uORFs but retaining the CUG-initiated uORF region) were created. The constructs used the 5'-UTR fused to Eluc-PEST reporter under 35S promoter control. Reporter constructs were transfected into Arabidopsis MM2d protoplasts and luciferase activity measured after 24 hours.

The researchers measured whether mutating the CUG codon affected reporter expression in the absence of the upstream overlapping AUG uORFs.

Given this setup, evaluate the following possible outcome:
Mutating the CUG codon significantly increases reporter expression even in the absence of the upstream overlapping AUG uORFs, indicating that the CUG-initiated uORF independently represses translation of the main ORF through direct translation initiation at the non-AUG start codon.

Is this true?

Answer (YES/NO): NO